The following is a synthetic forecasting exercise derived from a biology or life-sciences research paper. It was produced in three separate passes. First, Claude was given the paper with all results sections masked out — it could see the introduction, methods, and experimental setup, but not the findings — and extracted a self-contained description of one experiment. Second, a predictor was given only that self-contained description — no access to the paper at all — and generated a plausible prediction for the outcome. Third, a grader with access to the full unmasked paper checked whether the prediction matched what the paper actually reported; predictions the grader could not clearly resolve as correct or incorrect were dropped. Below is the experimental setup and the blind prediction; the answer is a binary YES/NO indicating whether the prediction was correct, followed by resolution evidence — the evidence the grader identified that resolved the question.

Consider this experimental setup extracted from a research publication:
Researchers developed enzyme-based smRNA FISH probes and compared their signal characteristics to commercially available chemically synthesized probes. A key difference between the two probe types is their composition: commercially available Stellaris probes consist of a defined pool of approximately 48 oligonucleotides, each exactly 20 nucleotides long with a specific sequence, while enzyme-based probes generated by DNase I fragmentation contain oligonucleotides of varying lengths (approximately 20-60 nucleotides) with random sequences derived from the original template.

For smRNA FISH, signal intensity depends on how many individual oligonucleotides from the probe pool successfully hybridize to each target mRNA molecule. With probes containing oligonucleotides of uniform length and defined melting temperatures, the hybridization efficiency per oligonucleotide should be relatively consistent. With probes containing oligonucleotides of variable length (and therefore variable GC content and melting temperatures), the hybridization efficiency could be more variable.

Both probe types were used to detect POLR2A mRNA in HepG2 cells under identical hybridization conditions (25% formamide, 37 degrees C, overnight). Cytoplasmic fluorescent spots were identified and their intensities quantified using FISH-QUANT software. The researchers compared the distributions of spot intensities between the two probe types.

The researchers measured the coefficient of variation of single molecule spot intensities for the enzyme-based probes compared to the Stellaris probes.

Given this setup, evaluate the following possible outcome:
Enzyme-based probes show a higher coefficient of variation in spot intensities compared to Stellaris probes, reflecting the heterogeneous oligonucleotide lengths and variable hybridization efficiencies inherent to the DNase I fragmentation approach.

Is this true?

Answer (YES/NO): YES